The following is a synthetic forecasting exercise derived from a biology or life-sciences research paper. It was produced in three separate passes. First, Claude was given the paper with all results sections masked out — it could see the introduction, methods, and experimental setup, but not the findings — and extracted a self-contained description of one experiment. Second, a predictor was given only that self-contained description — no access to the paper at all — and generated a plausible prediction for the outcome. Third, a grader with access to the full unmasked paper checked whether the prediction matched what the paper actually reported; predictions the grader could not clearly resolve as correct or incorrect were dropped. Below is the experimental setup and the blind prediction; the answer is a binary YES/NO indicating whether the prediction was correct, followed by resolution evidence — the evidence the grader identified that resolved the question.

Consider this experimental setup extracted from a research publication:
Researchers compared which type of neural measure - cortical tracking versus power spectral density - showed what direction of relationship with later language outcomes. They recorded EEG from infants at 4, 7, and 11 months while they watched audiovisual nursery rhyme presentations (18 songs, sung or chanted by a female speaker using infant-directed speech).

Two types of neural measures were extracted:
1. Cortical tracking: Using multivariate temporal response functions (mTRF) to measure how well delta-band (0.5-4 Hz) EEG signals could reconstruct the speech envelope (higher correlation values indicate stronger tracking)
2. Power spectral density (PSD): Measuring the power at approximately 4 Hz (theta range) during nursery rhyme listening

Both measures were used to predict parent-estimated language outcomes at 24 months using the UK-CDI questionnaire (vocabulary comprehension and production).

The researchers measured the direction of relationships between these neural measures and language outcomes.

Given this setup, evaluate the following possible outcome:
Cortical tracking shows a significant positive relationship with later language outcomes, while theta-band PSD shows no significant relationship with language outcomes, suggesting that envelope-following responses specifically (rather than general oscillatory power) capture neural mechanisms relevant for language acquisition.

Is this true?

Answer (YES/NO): NO